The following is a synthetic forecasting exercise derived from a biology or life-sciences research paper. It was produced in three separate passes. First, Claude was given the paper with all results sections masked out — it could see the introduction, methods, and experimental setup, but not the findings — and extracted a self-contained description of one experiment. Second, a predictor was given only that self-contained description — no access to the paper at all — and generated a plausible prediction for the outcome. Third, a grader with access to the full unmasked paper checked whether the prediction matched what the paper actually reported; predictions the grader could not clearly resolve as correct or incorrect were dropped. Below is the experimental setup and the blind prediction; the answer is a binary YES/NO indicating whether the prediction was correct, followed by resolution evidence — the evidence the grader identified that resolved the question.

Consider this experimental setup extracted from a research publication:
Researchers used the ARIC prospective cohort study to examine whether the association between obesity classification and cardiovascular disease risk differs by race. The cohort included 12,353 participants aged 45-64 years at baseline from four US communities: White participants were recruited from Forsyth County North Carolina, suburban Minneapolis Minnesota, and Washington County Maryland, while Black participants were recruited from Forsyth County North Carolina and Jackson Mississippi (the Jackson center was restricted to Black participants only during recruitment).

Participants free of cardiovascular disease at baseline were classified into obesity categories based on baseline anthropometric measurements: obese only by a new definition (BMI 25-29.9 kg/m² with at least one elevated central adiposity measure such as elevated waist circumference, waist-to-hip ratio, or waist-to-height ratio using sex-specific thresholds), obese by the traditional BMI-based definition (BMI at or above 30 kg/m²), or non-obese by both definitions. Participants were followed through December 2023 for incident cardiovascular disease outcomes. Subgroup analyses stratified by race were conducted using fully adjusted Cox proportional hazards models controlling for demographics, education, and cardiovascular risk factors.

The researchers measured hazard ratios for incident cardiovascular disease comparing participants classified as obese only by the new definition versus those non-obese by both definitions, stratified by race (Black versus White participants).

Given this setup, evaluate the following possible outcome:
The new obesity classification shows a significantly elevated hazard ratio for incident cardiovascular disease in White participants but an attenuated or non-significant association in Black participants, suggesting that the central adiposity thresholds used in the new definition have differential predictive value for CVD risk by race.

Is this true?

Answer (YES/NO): YES